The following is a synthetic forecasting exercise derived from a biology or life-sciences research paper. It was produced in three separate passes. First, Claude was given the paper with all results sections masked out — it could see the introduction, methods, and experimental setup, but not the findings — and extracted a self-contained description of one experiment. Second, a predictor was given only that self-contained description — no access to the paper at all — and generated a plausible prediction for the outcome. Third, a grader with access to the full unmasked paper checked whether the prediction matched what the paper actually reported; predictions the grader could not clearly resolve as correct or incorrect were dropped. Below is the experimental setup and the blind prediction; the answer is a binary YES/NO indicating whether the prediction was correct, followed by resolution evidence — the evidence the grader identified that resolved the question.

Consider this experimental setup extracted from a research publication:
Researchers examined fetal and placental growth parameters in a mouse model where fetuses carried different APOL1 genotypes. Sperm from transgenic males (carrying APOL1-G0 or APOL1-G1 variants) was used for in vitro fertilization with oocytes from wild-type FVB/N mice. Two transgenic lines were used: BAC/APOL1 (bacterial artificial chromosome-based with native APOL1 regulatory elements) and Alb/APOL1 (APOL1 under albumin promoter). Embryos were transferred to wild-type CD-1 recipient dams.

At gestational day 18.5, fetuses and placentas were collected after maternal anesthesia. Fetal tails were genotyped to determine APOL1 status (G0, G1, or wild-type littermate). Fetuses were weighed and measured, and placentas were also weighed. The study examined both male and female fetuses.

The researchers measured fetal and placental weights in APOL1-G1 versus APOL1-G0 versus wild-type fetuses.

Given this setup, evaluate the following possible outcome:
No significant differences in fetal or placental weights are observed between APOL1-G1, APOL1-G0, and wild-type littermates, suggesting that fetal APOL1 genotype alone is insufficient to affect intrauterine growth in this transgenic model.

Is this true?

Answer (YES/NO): NO